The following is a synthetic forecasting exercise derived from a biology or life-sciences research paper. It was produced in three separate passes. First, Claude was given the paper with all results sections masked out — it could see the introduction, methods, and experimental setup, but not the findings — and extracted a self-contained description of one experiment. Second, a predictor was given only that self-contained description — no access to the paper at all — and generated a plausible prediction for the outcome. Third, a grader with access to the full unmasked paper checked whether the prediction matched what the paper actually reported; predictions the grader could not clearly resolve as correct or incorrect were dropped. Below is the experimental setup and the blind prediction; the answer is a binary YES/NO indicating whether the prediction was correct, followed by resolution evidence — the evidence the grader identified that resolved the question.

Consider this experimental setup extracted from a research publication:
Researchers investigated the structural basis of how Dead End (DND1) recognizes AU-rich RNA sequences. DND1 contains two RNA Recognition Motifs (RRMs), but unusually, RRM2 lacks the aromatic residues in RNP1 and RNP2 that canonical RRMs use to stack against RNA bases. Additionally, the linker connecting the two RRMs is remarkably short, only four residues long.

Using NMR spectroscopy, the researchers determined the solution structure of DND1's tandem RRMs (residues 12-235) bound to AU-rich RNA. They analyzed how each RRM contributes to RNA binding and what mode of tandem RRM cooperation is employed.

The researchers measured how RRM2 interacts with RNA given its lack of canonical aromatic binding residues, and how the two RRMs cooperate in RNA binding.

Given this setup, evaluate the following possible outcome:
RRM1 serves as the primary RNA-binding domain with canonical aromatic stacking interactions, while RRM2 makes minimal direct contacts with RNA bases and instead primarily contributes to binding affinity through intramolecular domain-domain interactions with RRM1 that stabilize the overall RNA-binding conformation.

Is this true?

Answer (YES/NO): NO